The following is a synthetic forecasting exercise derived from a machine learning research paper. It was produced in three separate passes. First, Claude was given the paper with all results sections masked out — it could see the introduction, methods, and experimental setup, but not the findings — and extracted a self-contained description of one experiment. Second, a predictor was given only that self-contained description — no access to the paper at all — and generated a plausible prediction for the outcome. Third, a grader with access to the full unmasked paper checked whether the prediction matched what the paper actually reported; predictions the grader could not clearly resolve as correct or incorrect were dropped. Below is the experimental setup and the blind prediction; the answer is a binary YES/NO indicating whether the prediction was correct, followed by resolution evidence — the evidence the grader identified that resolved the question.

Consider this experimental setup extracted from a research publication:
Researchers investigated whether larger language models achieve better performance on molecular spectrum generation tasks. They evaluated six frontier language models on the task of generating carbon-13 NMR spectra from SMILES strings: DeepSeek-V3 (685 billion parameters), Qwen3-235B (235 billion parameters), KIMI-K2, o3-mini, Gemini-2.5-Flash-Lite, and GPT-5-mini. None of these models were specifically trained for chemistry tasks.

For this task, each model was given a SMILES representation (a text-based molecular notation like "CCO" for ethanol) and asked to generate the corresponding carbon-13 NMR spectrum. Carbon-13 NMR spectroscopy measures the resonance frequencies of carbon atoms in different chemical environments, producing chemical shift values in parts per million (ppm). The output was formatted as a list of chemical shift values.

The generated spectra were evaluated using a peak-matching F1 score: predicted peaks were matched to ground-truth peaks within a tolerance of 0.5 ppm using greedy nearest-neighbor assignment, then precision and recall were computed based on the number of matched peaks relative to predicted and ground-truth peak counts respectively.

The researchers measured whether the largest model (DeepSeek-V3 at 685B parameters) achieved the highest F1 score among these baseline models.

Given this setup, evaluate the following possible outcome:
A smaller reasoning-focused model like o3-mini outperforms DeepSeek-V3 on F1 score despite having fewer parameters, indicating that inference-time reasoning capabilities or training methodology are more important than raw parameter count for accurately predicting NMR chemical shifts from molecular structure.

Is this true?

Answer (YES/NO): NO